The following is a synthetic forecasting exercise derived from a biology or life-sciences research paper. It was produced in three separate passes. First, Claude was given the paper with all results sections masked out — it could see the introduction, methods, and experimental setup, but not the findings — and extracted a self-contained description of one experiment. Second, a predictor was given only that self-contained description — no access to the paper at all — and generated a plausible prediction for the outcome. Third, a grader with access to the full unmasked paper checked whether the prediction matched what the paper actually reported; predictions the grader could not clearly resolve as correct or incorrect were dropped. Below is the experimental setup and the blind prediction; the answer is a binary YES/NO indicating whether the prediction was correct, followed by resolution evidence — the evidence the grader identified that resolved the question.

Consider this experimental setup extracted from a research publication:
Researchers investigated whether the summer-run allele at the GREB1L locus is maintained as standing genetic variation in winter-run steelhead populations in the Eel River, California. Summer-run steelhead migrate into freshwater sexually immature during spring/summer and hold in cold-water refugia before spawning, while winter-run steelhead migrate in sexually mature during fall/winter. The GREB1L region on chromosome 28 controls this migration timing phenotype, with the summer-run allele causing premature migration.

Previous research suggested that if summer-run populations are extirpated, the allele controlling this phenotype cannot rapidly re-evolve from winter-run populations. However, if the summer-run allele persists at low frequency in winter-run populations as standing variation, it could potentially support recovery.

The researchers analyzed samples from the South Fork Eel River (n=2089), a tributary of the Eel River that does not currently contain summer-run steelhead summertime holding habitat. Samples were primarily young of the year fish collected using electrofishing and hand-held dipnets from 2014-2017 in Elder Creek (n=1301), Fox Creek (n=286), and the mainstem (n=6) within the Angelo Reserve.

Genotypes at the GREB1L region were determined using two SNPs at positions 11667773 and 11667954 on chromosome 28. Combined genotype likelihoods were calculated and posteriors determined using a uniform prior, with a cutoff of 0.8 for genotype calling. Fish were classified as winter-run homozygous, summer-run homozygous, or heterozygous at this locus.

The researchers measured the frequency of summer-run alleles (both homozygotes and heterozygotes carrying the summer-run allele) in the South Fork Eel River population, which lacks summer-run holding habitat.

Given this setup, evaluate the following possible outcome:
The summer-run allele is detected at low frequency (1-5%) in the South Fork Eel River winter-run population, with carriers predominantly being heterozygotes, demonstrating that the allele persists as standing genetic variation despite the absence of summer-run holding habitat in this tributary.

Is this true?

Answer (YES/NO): NO